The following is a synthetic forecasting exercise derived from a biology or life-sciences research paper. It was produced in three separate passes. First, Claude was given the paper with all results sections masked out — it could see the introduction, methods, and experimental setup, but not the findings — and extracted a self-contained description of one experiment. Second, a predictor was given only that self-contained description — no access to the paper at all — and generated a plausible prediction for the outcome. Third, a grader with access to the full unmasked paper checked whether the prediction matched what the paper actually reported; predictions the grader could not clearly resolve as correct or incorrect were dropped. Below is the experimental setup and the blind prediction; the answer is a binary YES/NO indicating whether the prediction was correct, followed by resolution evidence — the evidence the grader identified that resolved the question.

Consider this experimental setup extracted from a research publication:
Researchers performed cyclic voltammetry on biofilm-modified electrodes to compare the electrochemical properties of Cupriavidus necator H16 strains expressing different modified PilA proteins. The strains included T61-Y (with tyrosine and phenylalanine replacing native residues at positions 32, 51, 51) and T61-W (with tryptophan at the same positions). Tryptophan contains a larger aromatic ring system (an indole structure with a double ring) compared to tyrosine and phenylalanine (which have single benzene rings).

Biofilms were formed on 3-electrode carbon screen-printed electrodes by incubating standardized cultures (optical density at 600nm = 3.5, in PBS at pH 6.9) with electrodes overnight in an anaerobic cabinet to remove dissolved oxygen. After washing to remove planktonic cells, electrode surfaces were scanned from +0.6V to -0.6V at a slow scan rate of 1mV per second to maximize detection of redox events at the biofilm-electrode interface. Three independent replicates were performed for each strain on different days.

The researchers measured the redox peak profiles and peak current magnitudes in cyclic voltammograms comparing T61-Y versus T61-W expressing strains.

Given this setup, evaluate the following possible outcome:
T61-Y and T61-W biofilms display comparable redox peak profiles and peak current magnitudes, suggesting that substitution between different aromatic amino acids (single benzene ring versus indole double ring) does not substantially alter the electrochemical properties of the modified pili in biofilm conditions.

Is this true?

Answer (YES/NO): NO